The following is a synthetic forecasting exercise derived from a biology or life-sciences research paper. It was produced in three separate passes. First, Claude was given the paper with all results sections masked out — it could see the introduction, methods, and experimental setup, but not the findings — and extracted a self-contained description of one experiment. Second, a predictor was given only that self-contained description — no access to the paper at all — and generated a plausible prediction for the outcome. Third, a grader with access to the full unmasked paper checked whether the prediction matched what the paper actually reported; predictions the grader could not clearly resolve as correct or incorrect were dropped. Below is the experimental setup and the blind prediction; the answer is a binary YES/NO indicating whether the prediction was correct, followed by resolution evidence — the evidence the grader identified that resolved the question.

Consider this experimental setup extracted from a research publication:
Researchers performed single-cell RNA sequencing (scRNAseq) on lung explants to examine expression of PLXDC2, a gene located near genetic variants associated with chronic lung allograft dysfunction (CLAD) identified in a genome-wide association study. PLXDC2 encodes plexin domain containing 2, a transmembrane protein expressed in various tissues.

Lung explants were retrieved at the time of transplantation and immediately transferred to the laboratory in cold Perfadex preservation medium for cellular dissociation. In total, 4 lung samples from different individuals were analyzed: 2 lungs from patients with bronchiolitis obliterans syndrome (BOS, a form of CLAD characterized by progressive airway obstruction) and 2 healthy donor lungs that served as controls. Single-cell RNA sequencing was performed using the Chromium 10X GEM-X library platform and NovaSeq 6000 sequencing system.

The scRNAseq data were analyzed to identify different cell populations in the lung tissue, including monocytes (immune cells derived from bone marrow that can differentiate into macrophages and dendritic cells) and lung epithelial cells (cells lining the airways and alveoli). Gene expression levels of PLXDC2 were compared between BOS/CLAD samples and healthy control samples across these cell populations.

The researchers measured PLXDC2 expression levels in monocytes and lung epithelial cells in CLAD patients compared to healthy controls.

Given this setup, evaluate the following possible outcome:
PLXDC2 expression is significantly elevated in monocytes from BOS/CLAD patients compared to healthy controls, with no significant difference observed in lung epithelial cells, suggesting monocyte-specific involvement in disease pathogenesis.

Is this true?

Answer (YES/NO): NO